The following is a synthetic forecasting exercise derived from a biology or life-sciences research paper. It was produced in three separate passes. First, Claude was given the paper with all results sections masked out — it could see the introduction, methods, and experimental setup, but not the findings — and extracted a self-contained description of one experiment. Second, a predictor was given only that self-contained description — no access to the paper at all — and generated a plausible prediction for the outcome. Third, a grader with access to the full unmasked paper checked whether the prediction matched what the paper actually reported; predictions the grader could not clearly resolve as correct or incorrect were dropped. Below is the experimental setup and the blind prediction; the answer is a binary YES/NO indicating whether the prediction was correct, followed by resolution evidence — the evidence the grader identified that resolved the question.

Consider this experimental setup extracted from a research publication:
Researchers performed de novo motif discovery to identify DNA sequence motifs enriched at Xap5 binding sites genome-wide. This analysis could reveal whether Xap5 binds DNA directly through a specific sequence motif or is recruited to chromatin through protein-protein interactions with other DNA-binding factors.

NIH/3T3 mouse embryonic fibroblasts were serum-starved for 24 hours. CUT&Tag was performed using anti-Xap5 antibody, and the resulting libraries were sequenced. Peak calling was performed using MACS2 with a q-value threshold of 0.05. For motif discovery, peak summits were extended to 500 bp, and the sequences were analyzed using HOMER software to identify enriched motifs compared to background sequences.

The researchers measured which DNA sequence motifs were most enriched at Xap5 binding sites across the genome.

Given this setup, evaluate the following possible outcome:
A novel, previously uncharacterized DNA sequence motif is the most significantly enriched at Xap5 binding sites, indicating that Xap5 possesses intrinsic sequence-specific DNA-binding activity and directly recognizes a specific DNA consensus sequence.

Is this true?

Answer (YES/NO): NO